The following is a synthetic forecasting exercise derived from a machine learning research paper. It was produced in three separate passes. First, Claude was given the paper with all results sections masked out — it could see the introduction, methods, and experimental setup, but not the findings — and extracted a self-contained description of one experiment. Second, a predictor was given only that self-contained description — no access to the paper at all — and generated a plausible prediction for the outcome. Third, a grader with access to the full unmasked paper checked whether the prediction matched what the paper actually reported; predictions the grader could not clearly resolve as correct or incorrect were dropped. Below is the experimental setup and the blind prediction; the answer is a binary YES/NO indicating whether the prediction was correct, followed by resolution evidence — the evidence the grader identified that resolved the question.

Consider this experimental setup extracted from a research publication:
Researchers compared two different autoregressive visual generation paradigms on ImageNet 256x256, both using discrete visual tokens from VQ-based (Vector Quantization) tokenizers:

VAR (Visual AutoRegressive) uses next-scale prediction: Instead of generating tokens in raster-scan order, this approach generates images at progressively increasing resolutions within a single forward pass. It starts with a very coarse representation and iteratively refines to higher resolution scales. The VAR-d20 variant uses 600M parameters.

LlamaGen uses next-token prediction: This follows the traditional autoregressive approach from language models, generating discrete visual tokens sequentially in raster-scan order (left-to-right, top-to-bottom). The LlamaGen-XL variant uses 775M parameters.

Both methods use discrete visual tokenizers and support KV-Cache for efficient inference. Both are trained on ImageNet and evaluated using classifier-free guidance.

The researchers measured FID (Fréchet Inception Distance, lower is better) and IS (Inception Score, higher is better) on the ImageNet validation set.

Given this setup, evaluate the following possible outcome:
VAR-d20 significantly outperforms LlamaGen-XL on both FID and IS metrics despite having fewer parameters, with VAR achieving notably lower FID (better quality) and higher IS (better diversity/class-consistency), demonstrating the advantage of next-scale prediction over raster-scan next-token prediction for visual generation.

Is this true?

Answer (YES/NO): NO